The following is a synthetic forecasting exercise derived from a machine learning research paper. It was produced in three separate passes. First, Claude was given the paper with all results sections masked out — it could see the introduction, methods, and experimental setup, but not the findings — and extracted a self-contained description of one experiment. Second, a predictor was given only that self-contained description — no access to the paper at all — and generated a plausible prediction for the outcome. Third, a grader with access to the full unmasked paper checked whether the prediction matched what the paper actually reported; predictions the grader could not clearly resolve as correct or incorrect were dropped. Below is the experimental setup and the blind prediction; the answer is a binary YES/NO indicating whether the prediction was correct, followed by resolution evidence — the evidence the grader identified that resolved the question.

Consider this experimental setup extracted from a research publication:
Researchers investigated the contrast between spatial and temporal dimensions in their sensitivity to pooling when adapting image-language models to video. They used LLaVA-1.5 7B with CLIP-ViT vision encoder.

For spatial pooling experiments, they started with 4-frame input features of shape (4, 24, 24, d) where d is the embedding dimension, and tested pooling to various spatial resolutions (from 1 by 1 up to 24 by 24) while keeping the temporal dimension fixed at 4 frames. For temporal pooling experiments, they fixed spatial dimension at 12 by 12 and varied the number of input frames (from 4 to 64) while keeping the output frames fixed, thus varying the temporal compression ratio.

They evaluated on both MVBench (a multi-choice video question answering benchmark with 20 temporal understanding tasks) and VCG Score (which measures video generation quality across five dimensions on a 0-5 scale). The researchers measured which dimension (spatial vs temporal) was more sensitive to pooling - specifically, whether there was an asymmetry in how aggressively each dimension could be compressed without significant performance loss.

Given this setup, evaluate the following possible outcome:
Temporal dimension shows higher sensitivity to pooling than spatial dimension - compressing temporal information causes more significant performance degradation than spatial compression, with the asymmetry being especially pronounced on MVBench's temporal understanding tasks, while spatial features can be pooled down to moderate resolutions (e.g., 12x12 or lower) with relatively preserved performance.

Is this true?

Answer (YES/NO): NO